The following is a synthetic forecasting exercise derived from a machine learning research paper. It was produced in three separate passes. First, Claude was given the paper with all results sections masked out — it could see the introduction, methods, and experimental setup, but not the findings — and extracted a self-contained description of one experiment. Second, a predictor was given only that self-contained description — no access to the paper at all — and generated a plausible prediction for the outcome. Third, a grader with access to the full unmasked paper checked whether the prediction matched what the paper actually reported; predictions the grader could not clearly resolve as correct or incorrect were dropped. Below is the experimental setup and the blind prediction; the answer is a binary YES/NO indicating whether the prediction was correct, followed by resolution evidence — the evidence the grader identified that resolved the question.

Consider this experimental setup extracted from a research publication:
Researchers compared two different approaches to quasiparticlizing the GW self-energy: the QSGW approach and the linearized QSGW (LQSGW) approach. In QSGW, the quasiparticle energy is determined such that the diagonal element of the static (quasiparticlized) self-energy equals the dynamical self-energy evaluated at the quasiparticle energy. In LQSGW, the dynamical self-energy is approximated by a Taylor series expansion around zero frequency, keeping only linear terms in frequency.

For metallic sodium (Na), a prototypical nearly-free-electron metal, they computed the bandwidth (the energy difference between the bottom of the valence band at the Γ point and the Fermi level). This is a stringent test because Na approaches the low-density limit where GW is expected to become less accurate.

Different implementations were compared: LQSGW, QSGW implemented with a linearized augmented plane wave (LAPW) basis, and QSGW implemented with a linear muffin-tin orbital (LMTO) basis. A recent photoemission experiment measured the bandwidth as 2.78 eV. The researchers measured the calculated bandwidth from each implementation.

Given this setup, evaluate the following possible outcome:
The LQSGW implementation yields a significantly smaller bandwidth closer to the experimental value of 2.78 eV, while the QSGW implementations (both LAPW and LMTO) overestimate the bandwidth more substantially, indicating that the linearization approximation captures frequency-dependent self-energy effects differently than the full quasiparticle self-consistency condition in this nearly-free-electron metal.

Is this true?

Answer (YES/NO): NO